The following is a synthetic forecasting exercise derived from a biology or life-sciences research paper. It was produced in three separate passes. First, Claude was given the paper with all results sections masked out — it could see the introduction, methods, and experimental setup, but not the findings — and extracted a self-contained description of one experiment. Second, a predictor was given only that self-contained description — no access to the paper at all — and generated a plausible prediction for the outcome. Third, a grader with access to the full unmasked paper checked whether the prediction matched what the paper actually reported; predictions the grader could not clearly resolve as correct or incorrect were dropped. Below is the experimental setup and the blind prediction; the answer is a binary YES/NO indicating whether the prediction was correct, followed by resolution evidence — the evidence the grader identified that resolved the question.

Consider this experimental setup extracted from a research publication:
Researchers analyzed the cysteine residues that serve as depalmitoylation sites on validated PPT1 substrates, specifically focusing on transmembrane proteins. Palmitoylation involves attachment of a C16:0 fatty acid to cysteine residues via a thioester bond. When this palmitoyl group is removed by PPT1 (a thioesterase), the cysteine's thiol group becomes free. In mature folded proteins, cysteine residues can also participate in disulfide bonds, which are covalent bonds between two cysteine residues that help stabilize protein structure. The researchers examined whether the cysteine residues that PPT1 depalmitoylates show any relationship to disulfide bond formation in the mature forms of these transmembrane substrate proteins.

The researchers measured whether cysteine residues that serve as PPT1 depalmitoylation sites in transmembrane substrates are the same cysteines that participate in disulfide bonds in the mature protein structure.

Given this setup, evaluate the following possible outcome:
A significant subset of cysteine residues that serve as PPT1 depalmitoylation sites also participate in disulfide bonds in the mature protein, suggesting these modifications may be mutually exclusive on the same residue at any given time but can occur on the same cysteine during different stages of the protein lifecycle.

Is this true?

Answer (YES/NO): YES